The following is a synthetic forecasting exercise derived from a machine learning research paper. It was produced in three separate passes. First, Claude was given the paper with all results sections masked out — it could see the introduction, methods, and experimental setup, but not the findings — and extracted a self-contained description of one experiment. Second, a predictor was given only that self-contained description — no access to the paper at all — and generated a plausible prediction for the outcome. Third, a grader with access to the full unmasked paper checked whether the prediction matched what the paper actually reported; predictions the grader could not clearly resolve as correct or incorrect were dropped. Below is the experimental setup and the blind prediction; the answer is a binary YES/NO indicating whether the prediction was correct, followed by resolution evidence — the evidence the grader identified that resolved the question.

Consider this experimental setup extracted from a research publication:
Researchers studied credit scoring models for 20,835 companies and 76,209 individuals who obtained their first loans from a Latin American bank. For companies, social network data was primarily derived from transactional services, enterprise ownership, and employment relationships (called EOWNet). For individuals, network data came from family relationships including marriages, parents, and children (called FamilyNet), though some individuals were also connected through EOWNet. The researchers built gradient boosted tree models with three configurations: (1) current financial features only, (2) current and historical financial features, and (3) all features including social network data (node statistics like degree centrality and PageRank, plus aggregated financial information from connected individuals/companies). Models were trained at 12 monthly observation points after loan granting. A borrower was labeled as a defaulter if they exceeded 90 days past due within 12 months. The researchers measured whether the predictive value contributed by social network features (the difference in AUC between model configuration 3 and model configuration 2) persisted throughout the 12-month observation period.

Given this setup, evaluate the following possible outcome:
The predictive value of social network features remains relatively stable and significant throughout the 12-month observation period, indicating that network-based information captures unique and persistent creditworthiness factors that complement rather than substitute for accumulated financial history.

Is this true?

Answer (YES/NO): NO